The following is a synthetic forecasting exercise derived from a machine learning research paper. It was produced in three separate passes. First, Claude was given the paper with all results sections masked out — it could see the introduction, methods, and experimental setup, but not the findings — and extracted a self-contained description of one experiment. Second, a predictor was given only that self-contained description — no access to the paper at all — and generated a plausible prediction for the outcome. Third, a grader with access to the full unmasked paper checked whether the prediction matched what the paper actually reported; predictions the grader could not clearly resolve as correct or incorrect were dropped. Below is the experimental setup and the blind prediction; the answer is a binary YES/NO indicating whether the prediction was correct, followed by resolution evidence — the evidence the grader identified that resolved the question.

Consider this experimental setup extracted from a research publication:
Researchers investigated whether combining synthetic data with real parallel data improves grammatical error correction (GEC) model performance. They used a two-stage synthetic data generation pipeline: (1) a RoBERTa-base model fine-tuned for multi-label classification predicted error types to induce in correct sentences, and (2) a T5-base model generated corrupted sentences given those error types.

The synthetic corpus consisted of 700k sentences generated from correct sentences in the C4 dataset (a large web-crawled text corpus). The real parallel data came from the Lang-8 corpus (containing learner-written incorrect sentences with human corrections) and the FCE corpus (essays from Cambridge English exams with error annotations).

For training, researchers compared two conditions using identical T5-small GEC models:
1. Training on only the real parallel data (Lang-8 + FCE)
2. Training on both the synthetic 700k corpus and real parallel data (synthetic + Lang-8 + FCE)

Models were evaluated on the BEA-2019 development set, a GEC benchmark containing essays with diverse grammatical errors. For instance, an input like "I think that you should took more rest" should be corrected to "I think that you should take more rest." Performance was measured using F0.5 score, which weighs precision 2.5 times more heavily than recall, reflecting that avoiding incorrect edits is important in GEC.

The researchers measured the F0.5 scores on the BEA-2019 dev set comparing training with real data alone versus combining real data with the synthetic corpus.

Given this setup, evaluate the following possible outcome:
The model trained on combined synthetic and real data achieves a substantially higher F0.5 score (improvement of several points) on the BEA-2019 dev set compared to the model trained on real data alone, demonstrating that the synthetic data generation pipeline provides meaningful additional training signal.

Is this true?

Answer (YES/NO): NO